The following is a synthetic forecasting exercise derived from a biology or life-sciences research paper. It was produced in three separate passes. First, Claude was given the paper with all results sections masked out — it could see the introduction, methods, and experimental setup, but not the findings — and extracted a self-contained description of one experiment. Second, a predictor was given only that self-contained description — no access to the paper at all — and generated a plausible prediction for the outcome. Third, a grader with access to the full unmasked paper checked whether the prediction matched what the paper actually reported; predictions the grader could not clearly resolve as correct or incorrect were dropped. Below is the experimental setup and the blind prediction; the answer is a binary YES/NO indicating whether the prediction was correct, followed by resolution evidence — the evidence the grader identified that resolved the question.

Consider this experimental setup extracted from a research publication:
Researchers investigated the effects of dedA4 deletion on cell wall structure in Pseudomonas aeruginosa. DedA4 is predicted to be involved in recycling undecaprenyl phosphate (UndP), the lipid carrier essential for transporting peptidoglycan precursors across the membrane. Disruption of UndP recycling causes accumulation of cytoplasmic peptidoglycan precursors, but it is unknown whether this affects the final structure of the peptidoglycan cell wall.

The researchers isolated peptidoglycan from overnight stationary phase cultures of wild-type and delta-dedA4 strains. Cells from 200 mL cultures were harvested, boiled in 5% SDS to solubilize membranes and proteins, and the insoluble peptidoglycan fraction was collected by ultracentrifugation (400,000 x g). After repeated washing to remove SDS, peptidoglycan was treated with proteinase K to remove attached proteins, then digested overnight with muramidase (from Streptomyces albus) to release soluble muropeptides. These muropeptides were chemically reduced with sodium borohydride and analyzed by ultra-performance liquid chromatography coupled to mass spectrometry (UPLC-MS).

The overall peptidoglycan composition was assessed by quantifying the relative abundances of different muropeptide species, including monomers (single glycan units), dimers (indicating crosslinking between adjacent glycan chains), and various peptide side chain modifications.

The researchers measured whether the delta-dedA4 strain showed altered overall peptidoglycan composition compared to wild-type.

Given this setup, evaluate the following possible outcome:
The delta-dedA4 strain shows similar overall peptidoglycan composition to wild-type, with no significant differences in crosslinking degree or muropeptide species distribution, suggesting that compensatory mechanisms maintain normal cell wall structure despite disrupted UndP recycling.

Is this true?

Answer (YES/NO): NO